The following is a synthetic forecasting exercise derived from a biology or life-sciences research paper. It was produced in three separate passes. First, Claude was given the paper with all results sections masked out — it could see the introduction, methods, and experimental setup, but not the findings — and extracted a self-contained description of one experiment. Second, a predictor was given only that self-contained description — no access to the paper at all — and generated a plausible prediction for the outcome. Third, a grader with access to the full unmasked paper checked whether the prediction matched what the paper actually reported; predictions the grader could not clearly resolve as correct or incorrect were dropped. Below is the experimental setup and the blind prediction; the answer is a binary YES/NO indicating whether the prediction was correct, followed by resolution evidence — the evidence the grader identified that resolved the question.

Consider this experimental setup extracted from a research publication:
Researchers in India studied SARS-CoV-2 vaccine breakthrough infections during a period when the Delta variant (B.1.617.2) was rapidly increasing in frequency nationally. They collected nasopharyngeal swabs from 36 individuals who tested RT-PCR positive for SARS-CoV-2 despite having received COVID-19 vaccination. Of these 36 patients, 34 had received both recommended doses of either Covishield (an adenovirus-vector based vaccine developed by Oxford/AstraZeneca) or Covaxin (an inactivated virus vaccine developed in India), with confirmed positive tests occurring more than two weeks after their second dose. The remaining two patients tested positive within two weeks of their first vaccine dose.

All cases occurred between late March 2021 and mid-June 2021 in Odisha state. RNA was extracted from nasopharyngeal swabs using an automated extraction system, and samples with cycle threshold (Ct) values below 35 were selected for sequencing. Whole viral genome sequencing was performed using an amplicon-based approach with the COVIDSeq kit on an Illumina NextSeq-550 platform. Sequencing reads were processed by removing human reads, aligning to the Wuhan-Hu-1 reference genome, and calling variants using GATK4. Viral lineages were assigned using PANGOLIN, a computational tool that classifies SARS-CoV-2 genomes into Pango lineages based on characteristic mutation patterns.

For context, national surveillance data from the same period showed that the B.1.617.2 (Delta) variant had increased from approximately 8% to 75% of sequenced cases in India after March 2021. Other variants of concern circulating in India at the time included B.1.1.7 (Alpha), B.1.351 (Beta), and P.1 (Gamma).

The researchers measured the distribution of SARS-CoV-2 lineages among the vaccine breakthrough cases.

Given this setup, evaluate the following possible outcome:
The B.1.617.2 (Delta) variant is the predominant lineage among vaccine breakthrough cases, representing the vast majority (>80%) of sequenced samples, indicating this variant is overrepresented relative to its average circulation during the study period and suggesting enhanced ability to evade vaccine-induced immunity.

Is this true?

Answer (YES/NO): YES